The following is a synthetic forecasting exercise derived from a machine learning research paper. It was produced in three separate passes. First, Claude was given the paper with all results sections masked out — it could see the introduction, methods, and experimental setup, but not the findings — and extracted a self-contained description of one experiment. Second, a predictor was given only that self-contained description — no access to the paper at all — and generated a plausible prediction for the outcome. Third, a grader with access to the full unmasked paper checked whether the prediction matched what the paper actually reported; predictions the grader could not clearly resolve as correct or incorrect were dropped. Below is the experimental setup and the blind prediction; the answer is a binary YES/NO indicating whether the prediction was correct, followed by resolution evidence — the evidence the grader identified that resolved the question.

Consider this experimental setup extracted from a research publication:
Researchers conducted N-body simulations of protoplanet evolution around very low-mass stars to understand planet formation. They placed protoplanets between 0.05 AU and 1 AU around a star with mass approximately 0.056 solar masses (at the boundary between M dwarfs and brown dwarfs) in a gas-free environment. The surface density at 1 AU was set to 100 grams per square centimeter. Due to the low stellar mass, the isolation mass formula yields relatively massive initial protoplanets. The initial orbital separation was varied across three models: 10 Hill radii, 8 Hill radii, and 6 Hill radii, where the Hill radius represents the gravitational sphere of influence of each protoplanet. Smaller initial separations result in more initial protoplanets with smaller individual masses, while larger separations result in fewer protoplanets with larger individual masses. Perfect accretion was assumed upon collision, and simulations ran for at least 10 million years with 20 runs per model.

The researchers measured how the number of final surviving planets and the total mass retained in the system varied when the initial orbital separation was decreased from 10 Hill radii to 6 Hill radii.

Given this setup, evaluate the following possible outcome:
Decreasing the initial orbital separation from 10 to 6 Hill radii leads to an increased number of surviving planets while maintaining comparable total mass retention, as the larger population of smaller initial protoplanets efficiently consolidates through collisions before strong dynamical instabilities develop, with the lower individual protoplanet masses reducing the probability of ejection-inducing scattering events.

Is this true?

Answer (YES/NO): YES